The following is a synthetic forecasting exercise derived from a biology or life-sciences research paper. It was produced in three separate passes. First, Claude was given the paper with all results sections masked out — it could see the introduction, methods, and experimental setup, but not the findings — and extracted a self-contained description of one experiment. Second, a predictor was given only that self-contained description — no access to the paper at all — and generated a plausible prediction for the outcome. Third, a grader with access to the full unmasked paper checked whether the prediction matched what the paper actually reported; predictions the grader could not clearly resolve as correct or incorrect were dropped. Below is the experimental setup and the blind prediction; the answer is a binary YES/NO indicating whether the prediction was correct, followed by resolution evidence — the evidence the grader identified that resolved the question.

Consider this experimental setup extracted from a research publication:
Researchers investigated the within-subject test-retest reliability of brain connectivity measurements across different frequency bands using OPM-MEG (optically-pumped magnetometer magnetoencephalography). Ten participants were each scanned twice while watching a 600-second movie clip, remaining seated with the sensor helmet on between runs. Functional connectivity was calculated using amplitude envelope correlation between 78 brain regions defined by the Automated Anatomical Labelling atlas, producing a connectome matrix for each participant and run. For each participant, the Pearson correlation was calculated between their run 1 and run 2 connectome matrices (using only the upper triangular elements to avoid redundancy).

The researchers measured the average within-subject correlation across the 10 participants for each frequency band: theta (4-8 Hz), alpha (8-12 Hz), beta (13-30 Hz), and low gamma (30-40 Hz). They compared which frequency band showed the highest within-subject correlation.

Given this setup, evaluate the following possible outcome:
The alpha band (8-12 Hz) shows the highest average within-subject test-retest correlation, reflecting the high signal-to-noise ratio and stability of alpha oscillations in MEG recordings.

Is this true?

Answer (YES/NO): NO